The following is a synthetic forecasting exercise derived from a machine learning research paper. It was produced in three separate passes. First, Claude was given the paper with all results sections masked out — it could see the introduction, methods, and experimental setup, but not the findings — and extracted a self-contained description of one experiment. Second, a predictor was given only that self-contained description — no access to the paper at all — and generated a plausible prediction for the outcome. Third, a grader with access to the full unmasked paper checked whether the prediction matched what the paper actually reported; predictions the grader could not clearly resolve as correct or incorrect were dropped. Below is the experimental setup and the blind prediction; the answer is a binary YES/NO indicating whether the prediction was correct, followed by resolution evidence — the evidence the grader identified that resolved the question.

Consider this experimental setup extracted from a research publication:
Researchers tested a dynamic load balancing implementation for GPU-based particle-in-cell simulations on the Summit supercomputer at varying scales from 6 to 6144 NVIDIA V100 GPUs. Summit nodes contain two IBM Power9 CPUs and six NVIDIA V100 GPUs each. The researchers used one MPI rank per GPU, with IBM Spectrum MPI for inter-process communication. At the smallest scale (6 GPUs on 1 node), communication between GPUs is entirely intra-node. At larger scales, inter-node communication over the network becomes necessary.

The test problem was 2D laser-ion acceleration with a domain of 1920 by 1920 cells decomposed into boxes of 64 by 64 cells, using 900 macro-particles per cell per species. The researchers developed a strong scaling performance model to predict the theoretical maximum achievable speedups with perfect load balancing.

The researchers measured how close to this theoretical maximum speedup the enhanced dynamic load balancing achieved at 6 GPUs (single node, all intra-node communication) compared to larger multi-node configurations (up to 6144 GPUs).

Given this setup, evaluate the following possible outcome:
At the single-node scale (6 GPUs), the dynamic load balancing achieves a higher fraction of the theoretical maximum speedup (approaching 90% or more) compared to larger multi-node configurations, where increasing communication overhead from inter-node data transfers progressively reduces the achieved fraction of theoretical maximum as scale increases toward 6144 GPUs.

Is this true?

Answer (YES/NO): NO